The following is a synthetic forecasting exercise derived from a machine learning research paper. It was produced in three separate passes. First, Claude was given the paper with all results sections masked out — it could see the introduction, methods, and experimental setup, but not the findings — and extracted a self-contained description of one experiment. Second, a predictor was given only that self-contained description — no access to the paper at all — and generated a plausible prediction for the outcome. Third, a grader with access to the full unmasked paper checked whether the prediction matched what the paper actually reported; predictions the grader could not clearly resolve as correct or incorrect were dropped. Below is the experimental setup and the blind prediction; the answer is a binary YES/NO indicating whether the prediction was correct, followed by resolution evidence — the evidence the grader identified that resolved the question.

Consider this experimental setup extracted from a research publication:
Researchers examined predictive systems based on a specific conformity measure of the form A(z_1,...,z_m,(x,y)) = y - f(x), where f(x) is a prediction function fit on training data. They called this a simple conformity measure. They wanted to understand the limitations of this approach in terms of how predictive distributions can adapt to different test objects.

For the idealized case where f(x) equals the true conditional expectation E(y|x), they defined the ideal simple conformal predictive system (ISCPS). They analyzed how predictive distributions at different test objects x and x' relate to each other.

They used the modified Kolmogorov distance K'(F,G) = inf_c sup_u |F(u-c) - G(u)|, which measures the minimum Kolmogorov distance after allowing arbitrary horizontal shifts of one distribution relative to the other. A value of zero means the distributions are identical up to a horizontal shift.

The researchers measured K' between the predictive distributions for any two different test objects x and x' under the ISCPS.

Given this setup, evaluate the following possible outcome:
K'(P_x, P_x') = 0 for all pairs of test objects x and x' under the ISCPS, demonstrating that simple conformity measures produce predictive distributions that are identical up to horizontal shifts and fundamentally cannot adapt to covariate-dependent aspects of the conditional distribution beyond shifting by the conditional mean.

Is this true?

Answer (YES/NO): YES